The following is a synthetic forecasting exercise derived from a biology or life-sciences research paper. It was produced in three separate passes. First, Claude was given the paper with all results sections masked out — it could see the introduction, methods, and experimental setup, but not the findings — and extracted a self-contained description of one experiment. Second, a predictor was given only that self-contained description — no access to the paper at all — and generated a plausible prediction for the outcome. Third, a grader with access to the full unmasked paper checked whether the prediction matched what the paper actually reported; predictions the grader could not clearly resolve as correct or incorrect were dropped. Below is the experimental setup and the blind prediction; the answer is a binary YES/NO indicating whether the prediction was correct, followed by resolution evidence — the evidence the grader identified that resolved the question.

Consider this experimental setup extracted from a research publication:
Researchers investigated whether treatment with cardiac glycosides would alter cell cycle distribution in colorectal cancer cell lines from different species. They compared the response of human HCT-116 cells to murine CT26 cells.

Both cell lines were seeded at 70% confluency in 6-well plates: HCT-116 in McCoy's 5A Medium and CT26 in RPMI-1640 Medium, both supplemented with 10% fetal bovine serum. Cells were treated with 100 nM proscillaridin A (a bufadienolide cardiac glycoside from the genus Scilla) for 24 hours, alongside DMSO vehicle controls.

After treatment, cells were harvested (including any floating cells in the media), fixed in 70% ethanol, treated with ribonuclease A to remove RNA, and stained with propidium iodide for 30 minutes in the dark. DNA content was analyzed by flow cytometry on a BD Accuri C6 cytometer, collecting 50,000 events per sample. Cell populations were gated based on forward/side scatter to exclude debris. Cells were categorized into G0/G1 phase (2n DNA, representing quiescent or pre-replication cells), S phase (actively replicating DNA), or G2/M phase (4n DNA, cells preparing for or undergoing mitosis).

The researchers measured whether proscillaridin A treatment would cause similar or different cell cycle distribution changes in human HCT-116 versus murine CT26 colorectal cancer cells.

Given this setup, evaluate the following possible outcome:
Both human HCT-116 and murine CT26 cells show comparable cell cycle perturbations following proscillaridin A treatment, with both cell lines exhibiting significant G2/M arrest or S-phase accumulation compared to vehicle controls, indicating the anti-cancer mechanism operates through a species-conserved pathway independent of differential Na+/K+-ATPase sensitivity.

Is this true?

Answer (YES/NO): NO